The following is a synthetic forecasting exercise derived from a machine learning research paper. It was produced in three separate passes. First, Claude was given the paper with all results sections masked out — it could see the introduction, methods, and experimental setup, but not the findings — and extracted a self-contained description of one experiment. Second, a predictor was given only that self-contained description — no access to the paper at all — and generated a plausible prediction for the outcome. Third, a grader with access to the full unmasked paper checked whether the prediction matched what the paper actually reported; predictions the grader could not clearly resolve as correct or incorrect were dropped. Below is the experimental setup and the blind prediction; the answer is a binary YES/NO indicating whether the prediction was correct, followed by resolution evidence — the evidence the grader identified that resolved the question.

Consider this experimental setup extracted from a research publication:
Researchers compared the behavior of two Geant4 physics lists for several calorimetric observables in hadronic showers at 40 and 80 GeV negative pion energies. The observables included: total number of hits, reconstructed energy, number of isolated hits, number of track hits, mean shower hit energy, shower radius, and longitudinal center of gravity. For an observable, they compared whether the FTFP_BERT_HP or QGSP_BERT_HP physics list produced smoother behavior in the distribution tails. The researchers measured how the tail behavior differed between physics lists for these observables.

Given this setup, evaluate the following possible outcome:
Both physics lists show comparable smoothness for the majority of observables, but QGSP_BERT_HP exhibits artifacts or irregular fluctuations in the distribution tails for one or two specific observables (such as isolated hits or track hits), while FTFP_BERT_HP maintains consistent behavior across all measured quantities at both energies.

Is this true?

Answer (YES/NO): NO